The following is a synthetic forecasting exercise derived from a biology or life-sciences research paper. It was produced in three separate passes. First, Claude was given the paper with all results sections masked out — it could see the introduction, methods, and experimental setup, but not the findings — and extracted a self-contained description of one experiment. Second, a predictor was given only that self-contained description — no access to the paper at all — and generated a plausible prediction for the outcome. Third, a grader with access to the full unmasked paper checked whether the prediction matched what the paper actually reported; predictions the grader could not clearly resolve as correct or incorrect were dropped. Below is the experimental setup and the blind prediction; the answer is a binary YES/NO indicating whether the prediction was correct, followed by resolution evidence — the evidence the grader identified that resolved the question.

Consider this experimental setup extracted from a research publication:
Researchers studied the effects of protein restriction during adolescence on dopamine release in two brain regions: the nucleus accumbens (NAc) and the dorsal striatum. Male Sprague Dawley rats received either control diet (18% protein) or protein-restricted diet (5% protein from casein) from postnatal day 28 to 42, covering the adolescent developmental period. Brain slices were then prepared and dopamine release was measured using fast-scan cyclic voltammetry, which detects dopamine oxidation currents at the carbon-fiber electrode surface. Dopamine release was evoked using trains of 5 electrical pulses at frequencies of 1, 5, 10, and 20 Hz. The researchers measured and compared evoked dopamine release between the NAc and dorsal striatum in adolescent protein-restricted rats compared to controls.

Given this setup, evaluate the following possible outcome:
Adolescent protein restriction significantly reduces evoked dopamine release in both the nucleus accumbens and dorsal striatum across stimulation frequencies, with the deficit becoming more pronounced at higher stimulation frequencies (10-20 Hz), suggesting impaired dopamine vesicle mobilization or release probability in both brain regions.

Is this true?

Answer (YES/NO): NO